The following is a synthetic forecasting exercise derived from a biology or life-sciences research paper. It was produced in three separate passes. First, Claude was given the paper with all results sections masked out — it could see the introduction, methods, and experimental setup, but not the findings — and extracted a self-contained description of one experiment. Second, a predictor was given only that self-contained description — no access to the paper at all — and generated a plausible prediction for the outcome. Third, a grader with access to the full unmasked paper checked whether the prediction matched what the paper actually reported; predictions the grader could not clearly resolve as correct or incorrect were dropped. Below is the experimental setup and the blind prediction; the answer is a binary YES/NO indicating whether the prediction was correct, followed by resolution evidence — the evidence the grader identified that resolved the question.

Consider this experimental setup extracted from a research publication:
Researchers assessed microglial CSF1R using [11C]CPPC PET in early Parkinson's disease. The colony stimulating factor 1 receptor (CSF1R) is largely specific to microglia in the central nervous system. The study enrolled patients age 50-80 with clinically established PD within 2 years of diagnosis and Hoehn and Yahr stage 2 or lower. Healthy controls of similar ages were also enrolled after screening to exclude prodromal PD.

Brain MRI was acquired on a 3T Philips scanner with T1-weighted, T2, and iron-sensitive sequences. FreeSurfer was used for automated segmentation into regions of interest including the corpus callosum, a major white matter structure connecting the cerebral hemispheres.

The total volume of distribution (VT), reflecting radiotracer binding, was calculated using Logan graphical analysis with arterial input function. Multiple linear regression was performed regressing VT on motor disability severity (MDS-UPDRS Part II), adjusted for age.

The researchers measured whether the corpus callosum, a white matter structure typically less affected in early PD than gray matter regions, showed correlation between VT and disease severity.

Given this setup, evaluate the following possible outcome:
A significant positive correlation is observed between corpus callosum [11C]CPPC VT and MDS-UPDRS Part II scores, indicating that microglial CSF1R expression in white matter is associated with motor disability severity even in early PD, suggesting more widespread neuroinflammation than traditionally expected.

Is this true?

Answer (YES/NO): NO